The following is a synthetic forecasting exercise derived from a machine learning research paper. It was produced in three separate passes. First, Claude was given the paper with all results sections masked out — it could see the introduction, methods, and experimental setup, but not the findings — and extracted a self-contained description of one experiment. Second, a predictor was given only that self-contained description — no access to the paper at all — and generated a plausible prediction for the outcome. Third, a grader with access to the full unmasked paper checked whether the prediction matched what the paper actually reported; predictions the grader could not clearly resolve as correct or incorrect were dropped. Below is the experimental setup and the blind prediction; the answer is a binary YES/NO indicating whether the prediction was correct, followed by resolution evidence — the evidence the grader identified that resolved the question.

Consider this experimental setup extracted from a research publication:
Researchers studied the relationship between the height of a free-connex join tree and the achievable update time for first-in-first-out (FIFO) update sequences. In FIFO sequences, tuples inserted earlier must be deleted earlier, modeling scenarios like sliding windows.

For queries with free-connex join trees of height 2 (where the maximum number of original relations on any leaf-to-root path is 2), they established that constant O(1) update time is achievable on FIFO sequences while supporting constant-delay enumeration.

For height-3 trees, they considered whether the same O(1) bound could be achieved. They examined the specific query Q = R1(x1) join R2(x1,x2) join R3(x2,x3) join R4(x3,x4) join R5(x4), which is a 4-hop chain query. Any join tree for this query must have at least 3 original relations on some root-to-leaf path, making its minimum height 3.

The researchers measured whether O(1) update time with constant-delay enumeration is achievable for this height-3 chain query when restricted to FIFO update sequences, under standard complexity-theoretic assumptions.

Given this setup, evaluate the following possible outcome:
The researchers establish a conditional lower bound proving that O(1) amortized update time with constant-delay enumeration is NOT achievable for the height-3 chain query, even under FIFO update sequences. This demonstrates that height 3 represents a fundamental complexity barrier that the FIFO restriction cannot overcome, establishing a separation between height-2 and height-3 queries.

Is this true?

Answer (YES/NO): YES